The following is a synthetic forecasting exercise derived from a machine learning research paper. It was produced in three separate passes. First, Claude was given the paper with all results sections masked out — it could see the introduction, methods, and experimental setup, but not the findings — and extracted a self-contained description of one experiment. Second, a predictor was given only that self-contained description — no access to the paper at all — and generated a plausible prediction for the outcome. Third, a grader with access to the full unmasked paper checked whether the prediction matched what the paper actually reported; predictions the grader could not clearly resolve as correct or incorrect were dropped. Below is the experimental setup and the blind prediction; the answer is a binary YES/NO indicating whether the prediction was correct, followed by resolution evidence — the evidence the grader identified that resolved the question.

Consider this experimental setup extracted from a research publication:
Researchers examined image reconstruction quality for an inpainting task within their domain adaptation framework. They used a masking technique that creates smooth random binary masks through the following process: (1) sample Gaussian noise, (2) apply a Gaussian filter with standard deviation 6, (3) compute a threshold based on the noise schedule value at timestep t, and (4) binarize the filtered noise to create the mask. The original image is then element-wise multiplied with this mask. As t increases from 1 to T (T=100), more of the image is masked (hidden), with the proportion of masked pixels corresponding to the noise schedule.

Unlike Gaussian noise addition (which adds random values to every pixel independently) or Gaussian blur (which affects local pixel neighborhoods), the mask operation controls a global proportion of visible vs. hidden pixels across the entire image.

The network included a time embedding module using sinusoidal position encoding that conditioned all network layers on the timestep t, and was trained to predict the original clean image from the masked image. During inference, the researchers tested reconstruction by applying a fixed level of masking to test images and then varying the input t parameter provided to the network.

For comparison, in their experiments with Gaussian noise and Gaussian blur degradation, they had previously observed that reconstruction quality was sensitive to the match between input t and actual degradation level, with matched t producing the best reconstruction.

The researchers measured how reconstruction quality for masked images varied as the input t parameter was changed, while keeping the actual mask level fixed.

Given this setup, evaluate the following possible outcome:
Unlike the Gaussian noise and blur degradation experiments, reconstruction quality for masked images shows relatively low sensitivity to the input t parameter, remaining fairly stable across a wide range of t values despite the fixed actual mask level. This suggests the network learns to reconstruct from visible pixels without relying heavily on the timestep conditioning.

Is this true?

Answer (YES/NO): YES